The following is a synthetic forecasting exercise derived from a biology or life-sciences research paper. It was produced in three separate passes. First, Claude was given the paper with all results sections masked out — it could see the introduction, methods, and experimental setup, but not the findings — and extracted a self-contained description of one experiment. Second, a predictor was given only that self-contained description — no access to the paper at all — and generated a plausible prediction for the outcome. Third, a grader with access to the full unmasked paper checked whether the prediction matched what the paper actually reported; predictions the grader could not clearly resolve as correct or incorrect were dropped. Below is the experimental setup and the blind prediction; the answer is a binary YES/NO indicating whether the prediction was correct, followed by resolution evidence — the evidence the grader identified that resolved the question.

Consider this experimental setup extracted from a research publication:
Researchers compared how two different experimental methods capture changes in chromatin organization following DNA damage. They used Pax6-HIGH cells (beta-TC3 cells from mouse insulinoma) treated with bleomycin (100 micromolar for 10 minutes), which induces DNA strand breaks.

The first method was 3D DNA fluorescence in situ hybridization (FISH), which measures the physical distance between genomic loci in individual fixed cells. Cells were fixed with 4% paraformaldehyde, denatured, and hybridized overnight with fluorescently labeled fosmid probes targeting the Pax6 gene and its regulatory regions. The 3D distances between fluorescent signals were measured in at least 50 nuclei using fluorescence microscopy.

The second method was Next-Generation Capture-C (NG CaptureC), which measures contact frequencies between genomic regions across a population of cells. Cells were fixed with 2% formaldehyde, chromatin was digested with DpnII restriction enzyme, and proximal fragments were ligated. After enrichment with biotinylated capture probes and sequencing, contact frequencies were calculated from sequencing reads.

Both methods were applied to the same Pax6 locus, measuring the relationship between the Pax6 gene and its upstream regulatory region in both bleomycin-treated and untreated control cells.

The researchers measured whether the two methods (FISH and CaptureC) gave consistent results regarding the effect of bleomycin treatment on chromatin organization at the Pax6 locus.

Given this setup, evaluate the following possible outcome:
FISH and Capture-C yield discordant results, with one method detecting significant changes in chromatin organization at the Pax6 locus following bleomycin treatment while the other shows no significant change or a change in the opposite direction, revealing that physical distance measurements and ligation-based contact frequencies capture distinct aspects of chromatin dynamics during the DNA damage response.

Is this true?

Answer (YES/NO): NO